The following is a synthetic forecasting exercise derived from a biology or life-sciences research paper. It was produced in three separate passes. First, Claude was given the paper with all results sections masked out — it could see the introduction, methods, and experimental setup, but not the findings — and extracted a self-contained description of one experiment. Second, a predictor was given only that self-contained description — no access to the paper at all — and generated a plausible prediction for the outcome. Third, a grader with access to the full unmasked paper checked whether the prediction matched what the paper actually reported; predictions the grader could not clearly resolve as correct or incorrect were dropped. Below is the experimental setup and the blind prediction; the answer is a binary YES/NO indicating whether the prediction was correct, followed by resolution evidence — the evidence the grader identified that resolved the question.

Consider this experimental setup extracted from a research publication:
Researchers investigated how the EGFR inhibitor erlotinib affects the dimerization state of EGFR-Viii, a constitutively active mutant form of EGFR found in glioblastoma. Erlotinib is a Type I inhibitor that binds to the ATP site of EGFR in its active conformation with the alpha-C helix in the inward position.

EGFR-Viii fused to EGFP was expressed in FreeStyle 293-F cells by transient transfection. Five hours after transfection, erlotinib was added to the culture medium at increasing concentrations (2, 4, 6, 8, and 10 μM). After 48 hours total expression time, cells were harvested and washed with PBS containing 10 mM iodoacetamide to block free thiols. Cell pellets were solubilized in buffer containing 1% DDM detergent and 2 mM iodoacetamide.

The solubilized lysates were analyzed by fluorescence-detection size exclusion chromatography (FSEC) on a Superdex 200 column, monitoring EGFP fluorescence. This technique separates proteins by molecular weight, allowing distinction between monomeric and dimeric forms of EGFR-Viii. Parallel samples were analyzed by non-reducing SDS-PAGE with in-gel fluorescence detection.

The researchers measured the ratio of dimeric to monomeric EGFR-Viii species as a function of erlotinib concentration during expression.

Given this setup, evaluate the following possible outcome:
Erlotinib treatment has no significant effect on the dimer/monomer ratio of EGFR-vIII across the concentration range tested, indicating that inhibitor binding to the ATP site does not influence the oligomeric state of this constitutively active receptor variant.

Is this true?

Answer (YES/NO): NO